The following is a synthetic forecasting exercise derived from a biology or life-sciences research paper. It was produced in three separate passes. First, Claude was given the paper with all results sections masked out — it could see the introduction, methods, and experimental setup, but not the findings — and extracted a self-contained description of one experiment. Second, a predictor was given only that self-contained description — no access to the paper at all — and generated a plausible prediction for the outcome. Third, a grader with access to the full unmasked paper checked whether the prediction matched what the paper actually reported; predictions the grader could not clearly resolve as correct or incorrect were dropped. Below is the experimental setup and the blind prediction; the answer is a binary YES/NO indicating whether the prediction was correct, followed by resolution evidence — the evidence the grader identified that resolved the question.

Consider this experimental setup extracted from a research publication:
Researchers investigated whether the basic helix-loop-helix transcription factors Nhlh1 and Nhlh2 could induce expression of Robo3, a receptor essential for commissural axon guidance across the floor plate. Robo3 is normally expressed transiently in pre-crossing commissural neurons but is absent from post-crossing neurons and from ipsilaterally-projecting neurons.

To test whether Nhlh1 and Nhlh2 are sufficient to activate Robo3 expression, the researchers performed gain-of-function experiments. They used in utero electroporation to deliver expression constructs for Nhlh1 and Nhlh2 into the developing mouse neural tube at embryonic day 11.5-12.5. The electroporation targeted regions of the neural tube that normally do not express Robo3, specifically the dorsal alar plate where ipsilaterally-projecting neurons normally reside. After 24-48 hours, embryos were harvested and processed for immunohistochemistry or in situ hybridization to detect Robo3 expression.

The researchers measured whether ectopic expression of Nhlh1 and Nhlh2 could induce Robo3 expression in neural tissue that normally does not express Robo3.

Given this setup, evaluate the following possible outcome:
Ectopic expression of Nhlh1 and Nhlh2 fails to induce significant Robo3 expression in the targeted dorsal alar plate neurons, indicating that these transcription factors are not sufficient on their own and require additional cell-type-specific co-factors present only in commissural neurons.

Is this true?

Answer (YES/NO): NO